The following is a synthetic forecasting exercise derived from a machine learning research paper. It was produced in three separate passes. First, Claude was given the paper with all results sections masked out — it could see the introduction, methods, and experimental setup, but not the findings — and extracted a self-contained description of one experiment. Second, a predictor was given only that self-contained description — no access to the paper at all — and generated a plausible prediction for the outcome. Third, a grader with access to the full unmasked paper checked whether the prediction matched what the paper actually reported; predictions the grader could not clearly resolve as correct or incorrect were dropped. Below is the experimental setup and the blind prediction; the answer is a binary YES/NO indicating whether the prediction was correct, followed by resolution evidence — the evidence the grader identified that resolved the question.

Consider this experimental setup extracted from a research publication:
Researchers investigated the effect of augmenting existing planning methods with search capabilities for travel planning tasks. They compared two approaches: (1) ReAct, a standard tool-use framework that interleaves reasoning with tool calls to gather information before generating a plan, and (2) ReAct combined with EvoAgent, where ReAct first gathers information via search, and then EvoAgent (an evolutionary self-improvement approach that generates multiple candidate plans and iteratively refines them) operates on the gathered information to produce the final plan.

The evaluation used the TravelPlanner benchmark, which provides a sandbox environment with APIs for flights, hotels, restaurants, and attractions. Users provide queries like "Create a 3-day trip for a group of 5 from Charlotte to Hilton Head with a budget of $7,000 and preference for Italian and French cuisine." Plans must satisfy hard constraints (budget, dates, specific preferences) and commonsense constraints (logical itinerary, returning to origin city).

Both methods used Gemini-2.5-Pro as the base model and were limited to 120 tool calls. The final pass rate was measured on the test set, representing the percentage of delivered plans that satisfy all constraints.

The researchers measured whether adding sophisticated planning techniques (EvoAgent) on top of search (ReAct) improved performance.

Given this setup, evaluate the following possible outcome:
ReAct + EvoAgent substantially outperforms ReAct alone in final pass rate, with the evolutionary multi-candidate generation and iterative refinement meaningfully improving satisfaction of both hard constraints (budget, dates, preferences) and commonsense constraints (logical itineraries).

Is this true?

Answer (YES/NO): NO